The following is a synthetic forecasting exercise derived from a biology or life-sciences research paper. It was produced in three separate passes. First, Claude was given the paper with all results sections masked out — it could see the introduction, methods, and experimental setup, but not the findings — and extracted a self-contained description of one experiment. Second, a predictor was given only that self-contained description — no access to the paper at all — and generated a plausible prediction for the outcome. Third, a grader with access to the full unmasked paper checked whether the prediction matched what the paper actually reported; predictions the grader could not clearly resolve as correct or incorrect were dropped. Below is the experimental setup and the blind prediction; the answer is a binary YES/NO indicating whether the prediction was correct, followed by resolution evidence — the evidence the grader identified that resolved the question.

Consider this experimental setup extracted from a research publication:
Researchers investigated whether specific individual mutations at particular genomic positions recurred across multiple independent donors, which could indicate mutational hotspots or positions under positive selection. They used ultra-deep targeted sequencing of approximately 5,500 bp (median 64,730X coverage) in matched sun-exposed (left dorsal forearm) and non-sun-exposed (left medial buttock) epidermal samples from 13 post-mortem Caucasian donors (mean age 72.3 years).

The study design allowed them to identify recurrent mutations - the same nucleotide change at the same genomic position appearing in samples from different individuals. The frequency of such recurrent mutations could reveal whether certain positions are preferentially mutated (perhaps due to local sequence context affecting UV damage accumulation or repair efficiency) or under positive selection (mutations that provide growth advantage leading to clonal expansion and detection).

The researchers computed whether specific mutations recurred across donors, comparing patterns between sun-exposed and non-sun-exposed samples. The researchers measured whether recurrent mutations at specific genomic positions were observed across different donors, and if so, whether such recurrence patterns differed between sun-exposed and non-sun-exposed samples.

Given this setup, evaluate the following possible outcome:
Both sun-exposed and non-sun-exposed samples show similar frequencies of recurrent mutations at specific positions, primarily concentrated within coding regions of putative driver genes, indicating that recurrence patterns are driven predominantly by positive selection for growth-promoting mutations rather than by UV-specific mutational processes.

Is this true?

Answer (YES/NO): NO